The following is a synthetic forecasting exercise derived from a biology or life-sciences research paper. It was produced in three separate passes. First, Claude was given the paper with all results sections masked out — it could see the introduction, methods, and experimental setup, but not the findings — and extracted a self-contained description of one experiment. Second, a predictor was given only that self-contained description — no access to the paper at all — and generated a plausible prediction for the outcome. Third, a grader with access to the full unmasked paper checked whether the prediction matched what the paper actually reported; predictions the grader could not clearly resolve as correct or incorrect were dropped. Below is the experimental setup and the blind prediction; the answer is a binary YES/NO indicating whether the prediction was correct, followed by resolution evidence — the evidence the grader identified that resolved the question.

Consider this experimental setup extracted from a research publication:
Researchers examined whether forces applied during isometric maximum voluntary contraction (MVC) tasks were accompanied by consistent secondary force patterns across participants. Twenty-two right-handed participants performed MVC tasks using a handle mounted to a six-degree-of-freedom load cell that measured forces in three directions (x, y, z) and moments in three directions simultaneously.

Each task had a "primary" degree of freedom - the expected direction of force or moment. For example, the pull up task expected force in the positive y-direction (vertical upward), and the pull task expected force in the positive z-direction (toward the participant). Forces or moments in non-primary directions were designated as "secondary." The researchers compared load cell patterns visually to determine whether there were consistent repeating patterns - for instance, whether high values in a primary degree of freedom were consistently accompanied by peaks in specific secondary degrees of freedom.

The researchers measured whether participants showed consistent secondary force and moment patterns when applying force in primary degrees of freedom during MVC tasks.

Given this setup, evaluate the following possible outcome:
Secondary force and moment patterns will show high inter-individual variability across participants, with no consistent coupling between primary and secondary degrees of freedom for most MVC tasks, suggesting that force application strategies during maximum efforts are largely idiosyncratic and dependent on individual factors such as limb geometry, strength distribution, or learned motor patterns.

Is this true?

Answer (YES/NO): YES